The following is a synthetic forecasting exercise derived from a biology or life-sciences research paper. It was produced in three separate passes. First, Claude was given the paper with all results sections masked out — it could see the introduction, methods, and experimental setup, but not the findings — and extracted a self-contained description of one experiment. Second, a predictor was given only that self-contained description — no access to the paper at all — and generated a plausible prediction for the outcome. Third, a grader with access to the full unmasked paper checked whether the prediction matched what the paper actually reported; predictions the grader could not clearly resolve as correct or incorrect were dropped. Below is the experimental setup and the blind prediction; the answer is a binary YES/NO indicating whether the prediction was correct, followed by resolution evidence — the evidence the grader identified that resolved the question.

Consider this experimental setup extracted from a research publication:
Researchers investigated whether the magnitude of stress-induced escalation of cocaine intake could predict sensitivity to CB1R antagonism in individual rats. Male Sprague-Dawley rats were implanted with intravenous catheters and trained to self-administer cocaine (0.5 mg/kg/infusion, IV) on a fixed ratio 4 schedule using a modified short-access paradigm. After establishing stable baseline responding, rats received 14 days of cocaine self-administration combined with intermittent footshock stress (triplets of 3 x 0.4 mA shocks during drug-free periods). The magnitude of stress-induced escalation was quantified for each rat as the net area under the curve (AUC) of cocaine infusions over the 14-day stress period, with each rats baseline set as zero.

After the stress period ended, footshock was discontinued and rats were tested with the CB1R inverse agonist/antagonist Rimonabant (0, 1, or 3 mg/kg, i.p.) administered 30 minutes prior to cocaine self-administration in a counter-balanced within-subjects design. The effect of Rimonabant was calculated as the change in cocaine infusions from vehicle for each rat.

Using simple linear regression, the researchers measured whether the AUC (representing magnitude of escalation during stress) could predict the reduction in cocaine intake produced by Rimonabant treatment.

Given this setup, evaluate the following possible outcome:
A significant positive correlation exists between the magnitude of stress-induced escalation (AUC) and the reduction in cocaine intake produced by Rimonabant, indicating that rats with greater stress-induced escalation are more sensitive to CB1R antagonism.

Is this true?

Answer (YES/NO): NO